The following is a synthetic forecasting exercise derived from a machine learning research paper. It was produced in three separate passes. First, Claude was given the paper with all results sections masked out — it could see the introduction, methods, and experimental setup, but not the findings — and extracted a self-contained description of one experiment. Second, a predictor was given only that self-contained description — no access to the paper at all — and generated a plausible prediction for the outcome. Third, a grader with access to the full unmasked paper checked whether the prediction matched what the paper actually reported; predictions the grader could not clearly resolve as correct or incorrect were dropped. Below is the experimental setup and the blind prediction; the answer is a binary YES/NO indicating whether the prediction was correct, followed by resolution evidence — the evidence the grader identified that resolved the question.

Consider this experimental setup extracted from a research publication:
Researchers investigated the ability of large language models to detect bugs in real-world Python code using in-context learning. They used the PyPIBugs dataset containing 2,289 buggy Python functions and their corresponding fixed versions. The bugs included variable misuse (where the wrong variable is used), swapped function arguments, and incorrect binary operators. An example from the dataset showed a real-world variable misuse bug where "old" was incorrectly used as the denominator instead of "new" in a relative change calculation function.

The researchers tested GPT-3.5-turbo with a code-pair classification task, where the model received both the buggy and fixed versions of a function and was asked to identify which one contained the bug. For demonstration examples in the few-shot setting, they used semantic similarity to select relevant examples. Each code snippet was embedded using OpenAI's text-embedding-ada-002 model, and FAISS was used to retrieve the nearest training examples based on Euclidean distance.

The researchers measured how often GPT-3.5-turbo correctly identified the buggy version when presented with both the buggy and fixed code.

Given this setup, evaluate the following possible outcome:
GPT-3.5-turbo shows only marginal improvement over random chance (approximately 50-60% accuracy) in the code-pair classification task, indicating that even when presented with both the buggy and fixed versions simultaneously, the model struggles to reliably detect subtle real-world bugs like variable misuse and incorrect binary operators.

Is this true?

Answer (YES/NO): NO